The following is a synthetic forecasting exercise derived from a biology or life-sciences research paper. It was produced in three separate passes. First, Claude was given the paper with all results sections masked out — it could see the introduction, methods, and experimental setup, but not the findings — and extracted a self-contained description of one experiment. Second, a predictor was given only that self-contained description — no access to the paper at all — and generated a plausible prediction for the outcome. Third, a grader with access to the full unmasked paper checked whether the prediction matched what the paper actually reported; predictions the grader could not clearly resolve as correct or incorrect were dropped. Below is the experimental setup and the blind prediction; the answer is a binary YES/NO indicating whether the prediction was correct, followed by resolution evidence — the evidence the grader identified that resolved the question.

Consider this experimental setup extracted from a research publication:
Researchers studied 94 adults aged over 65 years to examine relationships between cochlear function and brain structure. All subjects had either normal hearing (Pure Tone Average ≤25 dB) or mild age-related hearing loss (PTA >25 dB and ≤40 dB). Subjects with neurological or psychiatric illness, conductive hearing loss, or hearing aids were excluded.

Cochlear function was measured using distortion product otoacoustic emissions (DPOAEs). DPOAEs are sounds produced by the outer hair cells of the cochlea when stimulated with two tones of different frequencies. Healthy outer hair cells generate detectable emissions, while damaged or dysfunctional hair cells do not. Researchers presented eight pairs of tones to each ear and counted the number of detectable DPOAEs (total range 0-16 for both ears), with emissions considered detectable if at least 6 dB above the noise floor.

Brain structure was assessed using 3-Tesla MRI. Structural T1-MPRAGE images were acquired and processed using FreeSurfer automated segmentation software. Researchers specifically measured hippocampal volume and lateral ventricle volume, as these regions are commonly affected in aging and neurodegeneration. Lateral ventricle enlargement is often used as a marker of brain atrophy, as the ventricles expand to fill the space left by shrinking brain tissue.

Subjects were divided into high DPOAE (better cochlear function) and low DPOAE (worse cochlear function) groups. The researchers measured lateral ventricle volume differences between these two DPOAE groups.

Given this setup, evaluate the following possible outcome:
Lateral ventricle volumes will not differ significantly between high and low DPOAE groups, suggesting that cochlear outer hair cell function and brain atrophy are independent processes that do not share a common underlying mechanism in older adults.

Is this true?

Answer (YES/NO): NO